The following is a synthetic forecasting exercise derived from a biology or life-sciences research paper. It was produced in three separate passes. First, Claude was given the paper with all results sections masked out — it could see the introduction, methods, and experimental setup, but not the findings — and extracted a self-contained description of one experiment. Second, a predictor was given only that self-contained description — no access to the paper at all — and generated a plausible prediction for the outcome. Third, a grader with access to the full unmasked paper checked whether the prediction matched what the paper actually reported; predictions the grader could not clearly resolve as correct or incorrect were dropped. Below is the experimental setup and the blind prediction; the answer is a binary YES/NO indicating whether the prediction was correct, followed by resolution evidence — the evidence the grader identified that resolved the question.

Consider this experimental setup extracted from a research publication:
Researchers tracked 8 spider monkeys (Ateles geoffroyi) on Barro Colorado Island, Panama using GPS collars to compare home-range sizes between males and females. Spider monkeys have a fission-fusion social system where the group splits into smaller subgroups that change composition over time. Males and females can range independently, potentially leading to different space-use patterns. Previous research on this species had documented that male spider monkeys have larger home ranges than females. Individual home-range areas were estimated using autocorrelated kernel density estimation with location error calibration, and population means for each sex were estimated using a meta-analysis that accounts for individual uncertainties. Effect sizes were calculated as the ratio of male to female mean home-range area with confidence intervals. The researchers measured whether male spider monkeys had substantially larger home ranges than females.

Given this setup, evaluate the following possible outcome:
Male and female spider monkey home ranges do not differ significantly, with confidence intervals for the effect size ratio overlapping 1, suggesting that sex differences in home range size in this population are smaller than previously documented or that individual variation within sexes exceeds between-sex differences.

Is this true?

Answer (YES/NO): NO